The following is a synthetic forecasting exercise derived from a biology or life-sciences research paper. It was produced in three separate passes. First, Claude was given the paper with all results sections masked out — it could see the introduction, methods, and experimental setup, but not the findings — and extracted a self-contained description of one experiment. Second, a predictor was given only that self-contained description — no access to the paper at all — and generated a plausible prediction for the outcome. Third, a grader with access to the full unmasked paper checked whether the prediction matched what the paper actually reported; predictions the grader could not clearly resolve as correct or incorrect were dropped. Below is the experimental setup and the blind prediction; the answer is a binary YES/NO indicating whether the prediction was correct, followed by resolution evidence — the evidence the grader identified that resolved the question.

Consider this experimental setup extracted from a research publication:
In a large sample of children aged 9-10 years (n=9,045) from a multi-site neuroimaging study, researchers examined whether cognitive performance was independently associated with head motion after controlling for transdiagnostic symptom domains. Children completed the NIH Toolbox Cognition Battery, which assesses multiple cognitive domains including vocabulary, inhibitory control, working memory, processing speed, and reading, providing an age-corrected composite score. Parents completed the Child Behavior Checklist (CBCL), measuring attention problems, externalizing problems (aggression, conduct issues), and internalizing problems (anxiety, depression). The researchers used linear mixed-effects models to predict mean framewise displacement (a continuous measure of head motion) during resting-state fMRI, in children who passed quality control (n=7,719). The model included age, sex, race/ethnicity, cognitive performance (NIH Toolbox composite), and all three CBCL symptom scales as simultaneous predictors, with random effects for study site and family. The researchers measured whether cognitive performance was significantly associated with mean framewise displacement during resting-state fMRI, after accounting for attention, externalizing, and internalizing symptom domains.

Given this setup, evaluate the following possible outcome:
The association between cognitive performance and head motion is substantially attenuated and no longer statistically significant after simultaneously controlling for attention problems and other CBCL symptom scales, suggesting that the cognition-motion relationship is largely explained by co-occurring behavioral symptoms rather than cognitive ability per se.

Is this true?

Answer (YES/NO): NO